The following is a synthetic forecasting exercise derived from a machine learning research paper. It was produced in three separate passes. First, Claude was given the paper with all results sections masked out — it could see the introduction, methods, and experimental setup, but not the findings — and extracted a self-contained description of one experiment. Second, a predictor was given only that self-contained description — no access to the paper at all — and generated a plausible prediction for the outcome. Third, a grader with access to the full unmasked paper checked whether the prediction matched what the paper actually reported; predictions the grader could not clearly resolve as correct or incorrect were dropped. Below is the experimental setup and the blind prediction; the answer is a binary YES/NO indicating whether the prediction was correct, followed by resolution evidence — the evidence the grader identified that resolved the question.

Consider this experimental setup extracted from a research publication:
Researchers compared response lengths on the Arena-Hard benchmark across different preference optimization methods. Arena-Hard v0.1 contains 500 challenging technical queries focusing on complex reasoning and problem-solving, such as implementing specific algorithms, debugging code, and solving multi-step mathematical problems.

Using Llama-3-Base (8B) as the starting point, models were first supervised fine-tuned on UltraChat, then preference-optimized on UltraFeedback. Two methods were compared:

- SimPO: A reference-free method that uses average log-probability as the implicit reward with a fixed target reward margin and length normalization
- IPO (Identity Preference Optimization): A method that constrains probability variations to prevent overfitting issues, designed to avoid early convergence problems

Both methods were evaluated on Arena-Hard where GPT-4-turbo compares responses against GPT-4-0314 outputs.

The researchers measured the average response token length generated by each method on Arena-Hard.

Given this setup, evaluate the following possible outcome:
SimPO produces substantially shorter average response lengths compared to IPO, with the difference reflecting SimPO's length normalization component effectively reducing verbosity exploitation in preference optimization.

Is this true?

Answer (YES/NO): NO